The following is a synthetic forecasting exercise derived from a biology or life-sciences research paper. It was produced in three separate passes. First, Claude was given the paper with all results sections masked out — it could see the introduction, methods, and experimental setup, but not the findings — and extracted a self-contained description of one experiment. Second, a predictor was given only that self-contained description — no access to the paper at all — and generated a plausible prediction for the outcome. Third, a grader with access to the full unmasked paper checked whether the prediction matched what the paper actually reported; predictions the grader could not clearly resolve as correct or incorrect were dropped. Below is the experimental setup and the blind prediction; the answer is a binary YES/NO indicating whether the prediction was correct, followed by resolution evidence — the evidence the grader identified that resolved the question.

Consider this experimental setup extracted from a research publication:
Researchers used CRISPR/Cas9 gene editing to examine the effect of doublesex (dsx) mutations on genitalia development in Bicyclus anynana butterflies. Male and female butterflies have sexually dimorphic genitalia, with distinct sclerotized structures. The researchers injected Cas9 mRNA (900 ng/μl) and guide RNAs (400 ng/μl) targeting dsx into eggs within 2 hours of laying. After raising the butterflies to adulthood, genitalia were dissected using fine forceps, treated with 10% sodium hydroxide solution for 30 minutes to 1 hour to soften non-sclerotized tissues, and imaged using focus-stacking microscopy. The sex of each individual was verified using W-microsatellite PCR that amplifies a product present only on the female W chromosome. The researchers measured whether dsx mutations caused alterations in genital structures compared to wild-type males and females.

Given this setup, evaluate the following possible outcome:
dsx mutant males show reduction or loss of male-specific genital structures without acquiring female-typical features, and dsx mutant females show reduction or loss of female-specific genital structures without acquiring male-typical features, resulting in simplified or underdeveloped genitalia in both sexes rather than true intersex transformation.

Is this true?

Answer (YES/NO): NO